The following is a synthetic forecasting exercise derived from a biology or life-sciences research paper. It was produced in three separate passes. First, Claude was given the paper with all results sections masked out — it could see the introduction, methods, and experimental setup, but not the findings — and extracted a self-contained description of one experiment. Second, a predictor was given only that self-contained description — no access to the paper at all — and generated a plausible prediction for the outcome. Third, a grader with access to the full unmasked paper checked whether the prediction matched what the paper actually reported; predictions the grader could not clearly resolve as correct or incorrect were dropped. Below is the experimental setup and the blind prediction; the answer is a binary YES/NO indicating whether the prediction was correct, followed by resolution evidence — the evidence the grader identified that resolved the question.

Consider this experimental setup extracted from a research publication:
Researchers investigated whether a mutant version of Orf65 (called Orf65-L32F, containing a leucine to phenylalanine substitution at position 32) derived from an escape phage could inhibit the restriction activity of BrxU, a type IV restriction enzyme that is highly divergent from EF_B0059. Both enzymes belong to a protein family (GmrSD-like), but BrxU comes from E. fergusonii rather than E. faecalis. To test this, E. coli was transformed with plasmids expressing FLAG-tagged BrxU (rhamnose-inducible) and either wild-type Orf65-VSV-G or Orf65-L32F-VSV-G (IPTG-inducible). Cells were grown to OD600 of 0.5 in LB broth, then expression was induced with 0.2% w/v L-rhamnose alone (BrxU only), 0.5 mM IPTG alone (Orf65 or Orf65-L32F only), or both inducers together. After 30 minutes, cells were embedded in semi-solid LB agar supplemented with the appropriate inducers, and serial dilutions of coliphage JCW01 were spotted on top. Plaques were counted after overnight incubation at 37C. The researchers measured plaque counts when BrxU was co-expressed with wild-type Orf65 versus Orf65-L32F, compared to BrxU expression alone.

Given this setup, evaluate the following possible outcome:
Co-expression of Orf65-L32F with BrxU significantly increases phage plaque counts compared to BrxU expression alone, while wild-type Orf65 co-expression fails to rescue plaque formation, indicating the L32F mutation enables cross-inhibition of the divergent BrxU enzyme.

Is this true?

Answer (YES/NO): NO